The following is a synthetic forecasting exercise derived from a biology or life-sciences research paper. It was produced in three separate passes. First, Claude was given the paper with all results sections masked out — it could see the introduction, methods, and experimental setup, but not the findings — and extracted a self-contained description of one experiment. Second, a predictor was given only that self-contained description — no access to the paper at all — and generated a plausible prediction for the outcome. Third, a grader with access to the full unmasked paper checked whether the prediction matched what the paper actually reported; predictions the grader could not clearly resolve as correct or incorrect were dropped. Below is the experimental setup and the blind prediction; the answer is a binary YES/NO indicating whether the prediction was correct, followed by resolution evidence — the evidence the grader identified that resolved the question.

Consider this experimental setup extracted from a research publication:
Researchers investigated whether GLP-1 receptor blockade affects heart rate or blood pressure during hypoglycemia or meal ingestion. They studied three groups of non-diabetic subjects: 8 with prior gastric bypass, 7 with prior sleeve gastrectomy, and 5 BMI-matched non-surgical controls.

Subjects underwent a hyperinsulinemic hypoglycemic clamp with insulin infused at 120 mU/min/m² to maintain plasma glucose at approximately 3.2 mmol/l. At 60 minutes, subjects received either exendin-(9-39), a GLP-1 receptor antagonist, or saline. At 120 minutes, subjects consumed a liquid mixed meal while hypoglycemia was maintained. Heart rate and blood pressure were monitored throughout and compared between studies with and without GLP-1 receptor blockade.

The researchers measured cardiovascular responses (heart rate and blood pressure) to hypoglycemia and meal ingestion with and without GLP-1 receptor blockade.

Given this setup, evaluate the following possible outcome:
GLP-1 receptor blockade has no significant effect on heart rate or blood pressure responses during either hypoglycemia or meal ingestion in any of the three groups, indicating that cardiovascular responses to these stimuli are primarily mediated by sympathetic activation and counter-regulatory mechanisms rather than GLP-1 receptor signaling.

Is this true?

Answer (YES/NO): YES